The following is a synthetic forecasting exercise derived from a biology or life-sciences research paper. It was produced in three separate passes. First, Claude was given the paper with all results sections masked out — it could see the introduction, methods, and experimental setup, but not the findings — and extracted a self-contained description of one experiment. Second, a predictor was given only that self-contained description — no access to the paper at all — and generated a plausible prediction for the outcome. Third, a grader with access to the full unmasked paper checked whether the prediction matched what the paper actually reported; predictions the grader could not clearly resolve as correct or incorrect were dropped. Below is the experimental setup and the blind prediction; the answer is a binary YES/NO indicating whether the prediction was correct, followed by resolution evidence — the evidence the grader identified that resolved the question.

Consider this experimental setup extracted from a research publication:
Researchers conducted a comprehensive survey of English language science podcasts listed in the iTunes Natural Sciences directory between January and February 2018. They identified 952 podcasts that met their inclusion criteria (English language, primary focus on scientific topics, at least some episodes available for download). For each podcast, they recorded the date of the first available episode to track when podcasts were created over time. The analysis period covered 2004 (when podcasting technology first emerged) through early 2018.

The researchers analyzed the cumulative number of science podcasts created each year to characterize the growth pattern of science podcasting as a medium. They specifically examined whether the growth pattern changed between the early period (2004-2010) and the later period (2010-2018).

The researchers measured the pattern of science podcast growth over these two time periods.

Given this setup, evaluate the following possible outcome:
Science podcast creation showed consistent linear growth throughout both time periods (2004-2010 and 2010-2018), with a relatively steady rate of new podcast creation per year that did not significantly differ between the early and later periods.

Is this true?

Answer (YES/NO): NO